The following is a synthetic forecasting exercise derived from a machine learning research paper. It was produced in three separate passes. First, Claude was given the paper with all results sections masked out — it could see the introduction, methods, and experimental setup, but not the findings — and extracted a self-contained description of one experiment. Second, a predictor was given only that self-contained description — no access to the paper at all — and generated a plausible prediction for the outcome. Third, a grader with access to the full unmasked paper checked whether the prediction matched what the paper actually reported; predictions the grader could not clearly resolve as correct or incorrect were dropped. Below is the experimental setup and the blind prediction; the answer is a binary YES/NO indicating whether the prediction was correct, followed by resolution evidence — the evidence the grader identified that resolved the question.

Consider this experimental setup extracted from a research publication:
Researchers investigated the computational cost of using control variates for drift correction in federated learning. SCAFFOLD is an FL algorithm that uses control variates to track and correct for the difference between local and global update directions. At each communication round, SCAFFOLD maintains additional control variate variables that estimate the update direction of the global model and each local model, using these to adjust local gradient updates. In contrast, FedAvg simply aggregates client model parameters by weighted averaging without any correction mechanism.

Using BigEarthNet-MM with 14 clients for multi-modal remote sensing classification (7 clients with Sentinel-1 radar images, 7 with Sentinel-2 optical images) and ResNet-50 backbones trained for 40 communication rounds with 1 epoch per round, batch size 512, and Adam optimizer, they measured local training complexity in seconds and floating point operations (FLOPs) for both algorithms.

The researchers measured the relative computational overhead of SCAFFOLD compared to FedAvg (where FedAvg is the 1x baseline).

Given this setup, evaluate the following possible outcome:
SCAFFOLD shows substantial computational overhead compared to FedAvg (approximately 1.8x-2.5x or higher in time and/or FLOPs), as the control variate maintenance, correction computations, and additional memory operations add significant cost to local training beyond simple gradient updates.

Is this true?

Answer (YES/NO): NO